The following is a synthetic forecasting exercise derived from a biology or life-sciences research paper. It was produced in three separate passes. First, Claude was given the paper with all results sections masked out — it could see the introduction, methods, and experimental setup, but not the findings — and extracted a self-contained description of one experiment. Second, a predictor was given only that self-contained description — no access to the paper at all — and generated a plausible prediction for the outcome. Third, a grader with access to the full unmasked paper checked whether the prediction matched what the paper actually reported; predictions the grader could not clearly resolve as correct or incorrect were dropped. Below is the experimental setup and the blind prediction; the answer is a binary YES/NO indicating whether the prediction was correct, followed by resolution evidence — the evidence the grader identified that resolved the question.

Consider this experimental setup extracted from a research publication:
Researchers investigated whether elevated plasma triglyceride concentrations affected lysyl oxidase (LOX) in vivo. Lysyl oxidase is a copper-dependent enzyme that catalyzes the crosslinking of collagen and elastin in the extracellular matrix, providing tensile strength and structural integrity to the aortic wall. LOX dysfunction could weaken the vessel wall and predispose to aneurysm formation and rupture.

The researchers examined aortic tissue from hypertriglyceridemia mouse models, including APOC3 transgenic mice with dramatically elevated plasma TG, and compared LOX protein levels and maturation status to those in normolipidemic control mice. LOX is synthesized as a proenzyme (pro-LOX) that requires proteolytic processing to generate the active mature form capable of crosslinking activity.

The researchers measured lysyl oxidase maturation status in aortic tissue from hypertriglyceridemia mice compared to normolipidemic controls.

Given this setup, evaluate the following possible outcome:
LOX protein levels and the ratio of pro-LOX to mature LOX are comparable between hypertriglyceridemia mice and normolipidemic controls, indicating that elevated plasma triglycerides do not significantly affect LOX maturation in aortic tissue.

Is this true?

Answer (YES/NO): NO